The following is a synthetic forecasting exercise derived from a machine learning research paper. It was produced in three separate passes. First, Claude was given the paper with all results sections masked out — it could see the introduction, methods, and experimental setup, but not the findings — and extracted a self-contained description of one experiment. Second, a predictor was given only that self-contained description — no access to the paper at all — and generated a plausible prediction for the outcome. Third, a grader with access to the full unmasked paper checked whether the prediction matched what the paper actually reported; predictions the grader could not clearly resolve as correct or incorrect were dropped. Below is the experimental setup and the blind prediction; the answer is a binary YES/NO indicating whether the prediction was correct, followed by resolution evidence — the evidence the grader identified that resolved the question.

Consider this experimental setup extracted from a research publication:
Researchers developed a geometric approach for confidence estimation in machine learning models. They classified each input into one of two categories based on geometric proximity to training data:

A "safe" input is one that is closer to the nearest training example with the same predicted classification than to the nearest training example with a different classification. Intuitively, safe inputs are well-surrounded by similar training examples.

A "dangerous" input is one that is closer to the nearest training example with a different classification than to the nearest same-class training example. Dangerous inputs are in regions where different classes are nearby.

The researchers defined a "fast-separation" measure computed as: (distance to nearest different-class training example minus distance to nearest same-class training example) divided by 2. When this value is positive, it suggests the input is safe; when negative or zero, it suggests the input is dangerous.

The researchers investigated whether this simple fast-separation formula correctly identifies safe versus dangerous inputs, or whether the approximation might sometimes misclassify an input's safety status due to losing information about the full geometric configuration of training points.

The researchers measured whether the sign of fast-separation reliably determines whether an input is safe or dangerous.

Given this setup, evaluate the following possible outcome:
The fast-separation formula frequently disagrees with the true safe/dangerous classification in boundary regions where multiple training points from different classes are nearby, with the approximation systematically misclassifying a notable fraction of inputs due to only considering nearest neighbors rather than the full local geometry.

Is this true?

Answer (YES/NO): NO